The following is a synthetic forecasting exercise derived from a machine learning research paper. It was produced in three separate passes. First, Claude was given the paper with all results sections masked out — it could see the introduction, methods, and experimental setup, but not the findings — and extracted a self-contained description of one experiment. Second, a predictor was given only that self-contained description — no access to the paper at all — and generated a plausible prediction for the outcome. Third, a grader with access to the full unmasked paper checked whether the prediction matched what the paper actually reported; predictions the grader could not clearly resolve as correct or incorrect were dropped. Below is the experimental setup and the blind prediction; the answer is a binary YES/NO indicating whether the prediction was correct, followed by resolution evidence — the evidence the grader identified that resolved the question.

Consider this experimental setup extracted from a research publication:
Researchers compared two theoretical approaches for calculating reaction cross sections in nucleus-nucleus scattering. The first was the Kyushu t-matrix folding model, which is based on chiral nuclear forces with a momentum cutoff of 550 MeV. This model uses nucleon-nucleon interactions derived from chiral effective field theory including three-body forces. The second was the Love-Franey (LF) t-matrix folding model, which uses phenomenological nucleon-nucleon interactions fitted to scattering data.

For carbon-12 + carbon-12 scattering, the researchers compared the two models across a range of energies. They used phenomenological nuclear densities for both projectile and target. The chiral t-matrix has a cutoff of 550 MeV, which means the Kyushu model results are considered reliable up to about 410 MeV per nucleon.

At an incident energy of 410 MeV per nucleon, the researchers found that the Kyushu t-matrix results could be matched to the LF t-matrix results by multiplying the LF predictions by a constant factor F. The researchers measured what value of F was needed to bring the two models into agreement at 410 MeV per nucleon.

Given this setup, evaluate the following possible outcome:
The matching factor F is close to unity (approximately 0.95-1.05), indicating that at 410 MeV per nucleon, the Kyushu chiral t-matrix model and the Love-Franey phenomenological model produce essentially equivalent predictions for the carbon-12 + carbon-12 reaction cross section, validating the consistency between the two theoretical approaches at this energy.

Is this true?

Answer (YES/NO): NO